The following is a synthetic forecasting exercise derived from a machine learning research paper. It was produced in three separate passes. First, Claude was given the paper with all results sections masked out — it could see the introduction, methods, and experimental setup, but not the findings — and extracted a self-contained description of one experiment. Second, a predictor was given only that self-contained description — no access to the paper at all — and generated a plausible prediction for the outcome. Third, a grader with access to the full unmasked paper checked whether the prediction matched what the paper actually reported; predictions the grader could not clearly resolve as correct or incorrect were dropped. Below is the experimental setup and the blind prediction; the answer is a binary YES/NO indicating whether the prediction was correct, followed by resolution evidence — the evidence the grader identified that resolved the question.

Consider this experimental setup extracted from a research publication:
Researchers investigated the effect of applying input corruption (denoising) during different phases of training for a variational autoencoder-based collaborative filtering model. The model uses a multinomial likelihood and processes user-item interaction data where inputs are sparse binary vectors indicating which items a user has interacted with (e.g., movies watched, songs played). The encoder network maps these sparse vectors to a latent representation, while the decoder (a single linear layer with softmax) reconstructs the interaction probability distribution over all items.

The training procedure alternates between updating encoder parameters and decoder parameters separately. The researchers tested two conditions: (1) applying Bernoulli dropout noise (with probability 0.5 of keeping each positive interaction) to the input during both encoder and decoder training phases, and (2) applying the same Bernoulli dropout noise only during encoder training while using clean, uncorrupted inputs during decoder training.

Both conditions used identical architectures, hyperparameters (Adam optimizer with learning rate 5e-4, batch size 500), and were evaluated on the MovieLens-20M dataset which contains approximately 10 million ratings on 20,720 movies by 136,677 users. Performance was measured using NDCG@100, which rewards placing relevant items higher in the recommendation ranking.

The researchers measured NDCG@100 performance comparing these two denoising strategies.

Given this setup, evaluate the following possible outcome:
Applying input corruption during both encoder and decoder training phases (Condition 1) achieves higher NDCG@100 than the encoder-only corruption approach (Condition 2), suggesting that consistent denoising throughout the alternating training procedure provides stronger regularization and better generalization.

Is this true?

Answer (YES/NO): NO